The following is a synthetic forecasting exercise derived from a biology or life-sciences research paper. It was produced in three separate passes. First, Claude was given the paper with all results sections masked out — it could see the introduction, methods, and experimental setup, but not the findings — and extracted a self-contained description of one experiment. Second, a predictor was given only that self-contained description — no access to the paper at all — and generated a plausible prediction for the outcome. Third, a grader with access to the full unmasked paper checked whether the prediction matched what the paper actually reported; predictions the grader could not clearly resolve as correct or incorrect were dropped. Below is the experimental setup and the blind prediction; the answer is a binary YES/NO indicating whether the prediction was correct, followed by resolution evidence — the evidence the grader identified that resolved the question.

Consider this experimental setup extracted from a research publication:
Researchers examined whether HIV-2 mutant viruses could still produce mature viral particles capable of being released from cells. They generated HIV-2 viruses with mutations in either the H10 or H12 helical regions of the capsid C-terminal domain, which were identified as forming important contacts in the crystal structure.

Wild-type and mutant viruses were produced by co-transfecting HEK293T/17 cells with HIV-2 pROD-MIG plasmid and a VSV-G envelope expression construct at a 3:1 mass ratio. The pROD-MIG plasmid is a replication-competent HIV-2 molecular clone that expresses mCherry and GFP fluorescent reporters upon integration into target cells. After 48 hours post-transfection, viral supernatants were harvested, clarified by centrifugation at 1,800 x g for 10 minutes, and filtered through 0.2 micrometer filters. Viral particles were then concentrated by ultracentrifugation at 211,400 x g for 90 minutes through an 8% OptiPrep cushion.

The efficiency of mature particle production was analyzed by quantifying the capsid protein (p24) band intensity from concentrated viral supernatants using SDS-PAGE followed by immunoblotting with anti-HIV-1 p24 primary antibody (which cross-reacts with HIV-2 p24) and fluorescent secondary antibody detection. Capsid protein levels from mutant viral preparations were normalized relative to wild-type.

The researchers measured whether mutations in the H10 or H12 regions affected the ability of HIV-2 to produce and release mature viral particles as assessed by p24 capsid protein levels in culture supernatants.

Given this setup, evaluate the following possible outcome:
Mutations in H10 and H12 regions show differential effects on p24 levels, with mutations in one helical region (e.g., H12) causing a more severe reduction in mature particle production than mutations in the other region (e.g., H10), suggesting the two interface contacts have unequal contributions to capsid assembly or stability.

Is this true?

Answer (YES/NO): YES